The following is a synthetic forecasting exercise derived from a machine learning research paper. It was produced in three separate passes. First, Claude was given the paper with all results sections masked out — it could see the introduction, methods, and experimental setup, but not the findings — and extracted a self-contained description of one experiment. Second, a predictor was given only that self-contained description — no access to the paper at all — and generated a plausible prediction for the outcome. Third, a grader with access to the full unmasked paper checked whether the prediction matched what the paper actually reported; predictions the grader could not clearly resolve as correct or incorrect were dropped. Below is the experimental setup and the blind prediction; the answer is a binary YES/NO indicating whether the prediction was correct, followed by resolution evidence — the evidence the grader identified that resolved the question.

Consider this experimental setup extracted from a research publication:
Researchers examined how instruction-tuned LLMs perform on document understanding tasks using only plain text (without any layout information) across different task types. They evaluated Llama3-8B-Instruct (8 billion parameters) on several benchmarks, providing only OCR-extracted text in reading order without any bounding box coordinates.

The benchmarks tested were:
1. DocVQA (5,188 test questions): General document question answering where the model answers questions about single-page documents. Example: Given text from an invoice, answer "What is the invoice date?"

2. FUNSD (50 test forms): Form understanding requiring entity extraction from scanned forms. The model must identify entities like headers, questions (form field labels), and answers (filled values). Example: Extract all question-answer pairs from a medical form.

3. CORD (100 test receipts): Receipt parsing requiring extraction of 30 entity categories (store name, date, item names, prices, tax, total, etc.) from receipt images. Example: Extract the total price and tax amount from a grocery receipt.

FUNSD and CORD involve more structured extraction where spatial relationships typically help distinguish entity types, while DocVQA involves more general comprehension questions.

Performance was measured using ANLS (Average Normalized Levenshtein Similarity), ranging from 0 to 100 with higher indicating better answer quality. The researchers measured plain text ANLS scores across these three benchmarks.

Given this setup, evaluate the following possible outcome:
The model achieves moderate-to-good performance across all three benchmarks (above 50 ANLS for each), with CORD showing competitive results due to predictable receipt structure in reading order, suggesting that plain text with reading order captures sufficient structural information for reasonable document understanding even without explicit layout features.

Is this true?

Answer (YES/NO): NO